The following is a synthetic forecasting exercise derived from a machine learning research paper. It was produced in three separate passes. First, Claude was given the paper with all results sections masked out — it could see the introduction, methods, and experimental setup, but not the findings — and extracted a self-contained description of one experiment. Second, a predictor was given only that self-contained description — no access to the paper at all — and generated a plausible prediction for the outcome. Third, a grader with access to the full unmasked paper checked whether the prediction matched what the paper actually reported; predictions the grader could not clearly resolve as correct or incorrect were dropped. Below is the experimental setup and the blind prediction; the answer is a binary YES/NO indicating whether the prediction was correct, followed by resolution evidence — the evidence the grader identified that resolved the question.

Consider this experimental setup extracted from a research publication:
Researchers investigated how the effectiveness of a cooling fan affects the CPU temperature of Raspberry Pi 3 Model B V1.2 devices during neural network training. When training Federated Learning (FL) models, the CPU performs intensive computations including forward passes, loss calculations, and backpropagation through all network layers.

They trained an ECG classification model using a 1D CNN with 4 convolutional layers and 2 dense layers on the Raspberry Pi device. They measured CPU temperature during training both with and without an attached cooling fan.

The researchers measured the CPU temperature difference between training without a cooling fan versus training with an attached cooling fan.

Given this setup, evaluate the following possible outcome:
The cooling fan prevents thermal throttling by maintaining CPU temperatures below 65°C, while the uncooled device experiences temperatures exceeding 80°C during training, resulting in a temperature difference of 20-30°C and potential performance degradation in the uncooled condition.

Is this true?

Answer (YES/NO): YES